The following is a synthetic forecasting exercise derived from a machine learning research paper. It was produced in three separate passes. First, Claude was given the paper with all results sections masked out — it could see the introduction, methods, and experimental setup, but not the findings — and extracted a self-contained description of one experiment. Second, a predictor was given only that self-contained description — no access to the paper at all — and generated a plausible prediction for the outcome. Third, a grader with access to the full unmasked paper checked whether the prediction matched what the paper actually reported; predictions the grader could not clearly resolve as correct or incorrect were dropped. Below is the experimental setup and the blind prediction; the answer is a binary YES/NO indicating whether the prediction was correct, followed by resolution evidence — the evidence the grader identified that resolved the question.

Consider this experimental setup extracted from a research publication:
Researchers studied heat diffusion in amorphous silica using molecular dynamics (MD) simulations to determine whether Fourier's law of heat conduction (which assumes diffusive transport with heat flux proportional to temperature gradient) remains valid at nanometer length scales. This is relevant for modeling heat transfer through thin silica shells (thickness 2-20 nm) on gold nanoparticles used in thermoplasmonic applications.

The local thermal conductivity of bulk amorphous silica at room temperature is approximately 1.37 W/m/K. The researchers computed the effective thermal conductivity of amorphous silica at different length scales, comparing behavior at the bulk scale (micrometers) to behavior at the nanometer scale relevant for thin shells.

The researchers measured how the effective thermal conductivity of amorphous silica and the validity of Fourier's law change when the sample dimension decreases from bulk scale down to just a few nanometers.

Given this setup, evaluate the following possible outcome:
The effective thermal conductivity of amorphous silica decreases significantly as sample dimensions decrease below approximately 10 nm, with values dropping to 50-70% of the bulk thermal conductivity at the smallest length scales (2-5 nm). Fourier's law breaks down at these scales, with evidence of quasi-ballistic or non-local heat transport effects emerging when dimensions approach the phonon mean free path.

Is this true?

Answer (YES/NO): NO